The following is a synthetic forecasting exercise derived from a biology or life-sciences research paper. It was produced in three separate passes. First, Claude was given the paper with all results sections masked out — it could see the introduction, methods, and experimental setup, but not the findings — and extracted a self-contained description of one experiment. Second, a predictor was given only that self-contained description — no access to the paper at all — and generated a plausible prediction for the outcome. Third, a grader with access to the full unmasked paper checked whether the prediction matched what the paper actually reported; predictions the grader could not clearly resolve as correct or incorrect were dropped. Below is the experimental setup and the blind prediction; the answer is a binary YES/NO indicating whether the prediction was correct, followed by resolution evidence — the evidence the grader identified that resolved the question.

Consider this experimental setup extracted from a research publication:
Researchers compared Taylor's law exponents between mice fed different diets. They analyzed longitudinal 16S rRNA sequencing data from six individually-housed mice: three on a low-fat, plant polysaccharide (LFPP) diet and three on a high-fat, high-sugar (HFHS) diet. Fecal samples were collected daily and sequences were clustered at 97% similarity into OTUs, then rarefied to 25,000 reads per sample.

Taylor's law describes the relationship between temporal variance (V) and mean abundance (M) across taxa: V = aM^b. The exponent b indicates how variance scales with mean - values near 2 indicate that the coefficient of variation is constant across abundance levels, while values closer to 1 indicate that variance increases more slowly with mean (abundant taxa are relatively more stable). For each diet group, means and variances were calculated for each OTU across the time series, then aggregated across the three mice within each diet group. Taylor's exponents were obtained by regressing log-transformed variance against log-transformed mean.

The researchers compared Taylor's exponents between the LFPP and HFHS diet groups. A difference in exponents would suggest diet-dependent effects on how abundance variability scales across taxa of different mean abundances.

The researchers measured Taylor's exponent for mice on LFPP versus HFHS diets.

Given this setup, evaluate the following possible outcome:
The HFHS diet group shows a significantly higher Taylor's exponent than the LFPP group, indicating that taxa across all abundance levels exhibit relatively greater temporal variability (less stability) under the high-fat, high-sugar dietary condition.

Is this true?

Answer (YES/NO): YES